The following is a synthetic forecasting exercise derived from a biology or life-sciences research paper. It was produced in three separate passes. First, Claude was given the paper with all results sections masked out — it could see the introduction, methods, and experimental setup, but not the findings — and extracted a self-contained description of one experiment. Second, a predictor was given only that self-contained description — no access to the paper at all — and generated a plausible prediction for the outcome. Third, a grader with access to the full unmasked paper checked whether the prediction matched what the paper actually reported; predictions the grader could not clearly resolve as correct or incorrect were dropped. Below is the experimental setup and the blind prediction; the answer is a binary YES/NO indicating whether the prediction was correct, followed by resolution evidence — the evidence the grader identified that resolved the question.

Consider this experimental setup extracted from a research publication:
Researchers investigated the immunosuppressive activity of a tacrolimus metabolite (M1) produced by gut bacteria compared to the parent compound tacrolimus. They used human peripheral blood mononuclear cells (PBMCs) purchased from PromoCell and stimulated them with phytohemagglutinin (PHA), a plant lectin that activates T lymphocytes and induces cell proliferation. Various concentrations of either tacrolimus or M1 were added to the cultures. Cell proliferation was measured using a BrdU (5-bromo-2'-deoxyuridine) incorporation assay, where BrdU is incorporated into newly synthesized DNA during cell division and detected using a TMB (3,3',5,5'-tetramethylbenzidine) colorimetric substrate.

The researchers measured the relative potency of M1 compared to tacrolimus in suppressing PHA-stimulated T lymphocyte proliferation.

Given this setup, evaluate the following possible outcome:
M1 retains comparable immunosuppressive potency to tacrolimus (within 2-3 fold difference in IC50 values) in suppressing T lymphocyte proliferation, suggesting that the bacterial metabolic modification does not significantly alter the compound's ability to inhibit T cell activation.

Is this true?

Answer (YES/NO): NO